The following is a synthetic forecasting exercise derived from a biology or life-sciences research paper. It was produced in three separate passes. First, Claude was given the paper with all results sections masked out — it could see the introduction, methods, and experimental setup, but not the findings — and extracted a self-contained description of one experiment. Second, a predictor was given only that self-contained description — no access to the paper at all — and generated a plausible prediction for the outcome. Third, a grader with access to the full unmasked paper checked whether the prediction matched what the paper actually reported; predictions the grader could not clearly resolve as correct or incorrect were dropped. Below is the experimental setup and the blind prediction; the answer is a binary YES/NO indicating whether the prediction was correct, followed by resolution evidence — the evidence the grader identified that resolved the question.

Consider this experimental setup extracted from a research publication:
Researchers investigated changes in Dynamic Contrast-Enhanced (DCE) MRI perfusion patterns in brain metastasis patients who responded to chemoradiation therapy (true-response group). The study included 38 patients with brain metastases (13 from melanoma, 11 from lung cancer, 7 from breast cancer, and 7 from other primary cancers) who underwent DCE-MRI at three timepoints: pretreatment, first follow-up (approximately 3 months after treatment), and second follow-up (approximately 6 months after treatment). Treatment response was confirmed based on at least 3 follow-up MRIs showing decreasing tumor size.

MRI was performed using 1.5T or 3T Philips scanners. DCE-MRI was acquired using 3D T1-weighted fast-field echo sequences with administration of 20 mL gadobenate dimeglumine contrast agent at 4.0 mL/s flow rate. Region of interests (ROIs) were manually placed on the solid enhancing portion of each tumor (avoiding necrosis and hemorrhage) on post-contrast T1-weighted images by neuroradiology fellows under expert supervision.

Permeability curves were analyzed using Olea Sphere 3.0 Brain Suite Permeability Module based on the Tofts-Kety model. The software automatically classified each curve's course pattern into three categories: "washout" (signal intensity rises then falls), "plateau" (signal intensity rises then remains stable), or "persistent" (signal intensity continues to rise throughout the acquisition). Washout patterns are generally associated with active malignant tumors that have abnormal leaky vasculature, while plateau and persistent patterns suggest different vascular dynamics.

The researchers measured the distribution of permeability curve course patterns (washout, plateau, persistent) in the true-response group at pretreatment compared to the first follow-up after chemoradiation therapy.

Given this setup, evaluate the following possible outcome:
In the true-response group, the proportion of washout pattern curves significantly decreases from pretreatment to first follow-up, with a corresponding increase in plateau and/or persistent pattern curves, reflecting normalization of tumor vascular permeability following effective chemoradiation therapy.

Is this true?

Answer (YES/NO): NO